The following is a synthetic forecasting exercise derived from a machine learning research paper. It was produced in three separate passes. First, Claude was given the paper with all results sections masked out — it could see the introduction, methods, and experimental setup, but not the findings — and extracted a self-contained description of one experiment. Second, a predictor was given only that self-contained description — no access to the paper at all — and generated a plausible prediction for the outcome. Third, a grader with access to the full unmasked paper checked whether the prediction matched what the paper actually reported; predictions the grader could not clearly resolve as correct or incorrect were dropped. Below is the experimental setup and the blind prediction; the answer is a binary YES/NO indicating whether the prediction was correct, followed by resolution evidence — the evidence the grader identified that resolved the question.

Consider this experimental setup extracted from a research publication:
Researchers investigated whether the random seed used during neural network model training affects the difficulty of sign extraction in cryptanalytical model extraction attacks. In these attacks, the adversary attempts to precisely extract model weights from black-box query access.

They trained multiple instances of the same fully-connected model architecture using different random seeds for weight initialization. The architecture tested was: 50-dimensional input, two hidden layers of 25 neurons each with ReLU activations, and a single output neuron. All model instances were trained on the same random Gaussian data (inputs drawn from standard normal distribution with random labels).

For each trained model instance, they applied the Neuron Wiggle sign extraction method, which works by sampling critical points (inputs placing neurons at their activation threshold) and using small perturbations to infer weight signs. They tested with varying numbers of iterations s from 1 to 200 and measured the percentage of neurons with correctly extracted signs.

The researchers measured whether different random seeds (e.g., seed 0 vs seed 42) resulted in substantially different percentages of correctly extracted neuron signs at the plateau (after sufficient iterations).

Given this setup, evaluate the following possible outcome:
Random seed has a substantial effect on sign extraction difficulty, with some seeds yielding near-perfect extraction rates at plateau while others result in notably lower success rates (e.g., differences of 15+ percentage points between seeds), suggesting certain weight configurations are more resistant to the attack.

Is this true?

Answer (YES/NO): NO